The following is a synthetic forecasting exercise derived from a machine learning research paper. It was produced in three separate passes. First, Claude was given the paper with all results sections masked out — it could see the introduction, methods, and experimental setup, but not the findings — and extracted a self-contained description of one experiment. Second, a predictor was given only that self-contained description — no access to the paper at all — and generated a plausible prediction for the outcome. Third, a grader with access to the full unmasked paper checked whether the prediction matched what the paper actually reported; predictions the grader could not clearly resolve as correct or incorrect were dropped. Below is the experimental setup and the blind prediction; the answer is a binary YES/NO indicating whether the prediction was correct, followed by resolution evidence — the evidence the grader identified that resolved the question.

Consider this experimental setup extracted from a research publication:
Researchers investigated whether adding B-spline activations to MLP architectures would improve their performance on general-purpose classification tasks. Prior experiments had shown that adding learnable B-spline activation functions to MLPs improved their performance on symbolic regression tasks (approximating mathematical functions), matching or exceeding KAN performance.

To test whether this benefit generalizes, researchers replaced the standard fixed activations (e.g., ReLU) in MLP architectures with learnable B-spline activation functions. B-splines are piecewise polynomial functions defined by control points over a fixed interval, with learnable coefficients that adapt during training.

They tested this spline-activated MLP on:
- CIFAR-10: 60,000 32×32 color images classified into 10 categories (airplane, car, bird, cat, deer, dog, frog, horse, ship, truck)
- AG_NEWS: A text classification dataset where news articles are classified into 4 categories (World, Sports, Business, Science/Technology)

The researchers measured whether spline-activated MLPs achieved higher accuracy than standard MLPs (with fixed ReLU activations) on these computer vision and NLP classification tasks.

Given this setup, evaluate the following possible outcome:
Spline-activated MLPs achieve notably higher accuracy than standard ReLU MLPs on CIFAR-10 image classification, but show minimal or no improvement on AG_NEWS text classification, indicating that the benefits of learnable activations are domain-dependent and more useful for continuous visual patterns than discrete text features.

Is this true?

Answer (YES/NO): NO